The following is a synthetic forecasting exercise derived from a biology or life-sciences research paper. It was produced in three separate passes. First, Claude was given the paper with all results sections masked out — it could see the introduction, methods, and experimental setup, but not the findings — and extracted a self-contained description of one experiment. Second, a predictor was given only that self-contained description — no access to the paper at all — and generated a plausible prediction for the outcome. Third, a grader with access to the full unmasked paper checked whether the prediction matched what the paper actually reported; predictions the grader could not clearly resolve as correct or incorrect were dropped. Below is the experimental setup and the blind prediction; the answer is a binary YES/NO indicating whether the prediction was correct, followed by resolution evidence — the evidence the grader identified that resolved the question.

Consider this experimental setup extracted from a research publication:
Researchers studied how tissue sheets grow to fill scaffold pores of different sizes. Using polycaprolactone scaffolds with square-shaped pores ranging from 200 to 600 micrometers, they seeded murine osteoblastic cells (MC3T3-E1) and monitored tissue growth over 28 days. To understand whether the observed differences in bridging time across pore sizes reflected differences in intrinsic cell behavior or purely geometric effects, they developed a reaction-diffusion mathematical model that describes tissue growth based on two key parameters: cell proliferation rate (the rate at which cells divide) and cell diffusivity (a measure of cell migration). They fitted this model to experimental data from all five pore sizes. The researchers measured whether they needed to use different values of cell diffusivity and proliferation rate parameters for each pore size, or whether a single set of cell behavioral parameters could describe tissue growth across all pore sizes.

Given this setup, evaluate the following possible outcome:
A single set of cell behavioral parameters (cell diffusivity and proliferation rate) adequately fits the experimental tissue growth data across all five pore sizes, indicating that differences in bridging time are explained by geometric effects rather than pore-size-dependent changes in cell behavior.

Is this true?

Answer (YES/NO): YES